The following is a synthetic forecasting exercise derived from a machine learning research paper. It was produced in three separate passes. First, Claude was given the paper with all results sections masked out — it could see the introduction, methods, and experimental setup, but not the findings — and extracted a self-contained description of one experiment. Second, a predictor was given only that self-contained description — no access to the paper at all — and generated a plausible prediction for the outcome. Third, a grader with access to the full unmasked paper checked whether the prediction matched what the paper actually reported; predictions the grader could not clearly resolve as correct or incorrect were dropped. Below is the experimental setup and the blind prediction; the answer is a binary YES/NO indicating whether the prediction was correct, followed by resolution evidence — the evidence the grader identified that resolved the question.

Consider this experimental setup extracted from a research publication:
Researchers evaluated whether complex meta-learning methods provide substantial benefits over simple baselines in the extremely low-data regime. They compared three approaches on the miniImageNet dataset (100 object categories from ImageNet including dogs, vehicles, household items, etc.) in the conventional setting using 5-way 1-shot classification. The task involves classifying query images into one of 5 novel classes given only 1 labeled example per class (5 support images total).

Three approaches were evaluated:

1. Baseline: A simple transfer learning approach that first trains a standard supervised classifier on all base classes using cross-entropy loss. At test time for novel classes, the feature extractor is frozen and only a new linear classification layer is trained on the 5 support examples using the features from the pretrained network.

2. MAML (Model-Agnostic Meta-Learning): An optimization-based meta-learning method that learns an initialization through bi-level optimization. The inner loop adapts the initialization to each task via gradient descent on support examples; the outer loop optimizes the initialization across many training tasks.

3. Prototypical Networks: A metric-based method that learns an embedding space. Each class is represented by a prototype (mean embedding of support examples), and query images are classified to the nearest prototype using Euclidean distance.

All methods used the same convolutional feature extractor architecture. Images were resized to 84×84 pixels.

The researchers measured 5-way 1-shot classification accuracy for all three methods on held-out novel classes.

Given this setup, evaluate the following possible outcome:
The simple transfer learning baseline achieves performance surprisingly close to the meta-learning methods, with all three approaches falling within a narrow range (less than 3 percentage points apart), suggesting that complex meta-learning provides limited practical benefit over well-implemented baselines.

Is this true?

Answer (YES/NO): NO